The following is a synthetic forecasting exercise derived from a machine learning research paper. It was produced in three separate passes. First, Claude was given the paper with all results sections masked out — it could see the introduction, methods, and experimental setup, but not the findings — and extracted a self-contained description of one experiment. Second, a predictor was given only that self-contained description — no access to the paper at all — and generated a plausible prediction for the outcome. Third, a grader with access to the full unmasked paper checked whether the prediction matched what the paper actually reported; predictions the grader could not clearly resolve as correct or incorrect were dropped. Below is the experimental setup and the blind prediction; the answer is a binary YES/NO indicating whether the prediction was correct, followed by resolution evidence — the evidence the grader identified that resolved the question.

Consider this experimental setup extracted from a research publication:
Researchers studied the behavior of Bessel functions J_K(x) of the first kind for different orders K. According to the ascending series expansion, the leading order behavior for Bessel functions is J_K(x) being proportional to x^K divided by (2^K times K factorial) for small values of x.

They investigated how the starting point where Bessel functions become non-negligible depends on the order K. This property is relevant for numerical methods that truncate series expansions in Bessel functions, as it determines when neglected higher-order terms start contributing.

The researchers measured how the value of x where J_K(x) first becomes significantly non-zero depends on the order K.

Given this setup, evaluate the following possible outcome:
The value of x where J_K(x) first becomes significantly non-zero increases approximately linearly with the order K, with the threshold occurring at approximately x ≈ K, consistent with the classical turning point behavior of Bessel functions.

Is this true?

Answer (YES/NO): NO